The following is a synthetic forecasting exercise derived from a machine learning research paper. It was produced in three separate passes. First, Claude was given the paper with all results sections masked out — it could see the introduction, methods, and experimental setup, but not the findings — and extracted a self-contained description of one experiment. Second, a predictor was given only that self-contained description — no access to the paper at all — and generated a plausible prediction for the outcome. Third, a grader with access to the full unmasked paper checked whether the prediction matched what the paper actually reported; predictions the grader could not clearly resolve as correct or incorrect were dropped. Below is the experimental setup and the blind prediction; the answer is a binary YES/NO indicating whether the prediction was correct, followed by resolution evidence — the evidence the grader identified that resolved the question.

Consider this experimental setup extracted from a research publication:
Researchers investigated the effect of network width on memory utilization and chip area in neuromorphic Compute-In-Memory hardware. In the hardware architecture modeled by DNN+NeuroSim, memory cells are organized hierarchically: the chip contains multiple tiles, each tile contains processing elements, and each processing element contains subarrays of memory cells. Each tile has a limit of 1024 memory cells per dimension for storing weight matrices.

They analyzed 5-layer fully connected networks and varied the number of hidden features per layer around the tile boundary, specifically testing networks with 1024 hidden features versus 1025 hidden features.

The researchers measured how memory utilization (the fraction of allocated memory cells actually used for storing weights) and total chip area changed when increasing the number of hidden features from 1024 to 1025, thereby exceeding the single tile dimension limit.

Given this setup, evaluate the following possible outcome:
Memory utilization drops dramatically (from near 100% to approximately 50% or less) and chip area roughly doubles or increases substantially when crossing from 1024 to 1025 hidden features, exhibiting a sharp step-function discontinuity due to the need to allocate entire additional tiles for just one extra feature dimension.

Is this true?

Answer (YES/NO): YES